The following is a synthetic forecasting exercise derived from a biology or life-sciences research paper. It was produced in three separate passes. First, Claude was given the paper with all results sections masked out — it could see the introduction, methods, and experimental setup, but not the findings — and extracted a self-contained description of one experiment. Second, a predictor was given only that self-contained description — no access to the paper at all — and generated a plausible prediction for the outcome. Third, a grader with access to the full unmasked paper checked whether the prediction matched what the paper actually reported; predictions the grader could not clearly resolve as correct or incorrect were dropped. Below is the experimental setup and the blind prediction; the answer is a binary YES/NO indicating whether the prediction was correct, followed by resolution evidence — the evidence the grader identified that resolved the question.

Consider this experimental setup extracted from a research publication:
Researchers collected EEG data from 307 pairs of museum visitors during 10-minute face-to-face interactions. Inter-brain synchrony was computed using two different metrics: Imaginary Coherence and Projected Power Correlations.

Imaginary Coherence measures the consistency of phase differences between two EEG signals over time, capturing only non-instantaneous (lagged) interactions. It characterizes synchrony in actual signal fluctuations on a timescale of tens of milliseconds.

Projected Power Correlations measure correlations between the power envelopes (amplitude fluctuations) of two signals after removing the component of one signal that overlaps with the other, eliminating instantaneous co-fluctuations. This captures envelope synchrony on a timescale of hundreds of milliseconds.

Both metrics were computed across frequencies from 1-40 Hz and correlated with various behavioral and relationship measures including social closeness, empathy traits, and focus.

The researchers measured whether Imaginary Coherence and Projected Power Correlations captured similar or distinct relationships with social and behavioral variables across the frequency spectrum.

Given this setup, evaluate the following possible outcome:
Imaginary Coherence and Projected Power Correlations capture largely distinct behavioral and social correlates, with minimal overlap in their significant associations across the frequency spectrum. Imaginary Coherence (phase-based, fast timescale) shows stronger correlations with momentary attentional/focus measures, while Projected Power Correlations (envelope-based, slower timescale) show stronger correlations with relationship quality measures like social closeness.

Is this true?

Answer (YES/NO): NO